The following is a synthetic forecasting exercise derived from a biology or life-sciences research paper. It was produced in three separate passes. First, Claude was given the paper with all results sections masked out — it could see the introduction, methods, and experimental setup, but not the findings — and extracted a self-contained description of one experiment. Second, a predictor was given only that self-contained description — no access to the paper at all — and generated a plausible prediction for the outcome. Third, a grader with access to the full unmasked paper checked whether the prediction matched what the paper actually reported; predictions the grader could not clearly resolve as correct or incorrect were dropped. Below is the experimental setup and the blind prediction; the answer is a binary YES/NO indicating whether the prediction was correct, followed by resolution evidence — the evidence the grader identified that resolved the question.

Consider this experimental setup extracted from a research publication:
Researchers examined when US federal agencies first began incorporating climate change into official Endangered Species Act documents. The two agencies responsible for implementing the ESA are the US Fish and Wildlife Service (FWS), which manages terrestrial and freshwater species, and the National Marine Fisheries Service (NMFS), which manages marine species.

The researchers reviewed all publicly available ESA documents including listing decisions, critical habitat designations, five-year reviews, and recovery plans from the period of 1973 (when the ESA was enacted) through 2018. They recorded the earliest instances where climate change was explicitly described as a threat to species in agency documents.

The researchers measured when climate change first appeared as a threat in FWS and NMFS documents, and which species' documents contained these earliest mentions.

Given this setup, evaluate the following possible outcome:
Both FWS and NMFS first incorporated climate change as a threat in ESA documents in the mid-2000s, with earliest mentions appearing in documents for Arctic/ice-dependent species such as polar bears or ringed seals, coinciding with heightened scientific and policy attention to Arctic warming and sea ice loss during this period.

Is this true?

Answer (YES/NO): NO